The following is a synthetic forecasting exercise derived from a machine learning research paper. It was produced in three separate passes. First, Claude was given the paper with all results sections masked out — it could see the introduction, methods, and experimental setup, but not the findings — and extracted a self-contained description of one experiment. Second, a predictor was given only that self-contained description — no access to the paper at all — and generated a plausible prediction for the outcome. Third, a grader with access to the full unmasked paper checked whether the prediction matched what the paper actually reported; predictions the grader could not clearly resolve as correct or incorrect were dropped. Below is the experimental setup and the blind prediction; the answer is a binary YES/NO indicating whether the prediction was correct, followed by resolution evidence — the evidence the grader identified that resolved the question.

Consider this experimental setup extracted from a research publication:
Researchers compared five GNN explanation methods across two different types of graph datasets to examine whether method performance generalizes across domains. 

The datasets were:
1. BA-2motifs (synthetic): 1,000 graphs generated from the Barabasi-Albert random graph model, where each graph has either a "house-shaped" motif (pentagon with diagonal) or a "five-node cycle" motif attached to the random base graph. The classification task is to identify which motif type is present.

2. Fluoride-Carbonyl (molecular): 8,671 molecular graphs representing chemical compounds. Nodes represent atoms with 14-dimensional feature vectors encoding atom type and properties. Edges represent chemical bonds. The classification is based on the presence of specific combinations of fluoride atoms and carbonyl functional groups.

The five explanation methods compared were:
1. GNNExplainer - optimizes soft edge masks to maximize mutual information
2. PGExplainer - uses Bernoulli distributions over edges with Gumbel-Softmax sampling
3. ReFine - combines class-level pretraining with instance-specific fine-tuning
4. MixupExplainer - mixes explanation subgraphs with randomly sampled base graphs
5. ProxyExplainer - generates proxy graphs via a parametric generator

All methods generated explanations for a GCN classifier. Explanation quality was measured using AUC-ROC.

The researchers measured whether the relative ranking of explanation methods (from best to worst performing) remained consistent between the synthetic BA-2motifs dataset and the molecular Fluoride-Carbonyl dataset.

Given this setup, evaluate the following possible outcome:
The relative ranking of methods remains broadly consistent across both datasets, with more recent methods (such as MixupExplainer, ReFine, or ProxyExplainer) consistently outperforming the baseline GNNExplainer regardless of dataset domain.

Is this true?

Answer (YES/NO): NO